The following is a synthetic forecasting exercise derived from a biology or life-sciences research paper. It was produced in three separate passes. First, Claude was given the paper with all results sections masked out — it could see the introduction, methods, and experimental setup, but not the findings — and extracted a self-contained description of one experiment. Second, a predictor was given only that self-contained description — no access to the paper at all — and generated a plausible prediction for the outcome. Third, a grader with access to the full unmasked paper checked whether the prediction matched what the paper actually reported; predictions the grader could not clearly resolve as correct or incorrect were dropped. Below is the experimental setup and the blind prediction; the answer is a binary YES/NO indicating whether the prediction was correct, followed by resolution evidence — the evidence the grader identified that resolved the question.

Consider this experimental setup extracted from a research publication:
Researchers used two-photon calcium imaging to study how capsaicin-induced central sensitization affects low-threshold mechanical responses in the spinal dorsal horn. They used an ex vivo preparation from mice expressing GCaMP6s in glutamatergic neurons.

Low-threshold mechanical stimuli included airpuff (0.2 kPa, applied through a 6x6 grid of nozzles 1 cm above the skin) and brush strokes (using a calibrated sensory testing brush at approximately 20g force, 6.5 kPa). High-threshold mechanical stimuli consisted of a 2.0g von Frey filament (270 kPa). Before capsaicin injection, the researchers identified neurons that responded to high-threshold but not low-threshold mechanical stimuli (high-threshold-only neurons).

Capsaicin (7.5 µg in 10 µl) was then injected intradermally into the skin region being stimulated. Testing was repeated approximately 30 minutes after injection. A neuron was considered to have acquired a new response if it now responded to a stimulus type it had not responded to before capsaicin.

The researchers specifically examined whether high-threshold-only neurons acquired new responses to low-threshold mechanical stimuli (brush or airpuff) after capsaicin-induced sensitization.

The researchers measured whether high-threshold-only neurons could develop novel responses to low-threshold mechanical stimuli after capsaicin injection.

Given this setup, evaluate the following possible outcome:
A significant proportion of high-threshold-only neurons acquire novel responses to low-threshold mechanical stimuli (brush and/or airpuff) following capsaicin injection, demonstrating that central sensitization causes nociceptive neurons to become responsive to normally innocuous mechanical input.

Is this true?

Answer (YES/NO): NO